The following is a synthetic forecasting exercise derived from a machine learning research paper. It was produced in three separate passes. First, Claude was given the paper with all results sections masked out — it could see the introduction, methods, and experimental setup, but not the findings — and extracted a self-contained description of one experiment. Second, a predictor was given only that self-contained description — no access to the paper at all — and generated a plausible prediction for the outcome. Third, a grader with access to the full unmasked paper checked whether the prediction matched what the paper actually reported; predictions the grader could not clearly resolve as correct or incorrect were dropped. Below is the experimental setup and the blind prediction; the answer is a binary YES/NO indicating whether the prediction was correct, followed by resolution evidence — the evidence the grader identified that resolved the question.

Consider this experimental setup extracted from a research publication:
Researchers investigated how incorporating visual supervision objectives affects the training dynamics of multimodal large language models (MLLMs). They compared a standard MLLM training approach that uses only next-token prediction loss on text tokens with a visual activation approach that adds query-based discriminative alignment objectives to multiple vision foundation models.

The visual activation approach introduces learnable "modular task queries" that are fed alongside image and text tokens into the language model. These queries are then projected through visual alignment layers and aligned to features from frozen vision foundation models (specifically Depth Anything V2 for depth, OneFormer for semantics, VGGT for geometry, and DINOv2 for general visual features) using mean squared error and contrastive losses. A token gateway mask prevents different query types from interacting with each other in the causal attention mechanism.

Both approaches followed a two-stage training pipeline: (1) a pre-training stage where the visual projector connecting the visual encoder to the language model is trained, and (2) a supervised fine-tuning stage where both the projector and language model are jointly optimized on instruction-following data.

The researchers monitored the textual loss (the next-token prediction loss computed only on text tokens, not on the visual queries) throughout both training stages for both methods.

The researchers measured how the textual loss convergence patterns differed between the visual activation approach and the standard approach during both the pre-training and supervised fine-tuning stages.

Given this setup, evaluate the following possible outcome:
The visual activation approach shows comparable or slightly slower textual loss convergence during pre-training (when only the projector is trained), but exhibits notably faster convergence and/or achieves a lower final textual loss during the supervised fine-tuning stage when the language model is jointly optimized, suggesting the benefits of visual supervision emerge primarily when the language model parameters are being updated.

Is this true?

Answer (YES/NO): YES